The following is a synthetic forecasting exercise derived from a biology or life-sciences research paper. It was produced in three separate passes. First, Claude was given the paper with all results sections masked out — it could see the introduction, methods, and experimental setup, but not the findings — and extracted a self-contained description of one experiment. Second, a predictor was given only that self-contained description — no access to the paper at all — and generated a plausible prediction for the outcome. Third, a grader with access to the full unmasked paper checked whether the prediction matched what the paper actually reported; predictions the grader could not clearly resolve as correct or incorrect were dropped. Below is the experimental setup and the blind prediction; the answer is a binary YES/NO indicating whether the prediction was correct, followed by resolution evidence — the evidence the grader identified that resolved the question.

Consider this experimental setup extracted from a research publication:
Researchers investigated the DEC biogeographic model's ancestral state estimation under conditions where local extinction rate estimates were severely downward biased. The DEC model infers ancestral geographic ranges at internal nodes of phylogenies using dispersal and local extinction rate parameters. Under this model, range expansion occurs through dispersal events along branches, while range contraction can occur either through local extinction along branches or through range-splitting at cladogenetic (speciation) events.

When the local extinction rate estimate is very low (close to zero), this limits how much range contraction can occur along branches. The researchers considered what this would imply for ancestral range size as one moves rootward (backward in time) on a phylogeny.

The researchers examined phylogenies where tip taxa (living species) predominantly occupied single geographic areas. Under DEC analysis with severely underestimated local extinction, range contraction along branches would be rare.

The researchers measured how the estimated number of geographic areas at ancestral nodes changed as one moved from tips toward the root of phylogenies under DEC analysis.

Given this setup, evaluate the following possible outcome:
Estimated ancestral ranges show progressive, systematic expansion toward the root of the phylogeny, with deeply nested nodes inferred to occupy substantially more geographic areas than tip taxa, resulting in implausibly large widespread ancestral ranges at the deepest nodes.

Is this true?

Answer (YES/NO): YES